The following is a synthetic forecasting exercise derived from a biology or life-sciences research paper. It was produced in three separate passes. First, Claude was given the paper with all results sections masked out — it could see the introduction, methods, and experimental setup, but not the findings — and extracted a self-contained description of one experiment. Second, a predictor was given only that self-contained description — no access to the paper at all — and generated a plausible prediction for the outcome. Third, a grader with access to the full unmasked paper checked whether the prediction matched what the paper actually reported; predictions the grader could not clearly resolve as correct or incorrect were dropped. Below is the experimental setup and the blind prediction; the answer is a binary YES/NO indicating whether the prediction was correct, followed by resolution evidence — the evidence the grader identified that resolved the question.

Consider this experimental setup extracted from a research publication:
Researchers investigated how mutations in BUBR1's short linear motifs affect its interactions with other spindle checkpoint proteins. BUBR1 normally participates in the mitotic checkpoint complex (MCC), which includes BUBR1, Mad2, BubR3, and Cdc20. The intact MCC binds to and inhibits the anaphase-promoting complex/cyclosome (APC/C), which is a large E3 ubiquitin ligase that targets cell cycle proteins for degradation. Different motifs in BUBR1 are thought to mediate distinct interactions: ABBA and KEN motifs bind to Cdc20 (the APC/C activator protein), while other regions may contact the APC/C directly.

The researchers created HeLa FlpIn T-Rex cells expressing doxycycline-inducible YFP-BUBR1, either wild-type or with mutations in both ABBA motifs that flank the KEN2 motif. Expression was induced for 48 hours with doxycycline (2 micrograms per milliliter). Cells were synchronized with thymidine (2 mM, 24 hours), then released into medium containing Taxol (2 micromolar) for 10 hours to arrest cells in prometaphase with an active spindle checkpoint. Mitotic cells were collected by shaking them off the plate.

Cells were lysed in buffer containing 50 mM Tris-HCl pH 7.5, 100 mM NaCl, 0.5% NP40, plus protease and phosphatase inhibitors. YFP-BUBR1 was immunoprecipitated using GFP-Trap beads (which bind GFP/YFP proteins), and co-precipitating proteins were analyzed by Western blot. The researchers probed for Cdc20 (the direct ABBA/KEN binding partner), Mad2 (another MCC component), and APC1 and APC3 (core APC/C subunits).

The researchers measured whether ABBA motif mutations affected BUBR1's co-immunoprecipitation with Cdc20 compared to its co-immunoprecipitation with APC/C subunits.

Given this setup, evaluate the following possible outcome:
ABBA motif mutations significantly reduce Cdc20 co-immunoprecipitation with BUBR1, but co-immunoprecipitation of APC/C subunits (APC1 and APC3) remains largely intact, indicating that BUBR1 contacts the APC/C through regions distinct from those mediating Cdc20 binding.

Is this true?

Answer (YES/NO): NO